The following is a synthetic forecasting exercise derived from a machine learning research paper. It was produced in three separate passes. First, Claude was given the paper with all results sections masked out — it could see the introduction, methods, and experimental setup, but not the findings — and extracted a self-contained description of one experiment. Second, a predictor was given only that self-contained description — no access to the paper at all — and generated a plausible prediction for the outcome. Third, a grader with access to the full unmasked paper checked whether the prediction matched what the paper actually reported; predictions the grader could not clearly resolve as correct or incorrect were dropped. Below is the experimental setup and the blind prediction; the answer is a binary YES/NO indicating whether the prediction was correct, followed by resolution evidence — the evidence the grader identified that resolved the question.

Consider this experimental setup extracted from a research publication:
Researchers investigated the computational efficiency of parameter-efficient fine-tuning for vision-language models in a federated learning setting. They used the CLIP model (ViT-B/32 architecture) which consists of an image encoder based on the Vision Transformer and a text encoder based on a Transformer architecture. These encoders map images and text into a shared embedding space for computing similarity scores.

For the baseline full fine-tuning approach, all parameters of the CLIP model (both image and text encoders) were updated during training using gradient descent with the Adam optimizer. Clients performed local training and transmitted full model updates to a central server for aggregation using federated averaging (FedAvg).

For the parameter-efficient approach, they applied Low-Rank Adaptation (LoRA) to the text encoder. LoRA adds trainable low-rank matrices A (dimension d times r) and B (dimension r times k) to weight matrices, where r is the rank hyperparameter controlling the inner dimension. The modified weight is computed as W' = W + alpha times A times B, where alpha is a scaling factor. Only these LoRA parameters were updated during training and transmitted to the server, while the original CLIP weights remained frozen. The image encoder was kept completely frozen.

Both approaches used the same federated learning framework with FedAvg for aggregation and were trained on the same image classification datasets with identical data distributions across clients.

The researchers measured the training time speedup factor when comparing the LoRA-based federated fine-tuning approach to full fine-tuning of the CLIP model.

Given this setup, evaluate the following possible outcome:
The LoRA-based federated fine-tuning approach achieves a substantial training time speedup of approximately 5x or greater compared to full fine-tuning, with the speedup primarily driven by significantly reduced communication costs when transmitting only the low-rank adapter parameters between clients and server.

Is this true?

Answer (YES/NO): YES